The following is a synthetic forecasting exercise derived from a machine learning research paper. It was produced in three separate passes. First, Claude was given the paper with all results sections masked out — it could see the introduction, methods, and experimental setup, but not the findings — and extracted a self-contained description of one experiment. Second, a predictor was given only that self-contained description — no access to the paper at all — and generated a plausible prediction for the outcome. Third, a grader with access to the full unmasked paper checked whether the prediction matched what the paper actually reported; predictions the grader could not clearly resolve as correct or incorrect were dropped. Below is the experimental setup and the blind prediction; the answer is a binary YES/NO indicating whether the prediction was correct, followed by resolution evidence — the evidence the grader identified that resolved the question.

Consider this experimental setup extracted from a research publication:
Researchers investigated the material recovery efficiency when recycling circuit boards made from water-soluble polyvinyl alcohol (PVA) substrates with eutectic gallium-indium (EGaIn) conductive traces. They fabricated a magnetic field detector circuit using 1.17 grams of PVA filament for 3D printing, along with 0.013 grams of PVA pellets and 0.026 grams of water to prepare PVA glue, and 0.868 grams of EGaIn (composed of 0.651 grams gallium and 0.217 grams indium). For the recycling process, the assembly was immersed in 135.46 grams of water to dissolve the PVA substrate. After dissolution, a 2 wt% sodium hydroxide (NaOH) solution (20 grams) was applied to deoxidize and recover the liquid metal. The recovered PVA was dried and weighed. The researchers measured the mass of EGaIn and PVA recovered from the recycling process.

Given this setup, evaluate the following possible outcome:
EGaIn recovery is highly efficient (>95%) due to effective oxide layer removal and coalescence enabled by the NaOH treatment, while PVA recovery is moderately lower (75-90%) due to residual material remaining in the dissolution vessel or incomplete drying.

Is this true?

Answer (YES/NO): NO